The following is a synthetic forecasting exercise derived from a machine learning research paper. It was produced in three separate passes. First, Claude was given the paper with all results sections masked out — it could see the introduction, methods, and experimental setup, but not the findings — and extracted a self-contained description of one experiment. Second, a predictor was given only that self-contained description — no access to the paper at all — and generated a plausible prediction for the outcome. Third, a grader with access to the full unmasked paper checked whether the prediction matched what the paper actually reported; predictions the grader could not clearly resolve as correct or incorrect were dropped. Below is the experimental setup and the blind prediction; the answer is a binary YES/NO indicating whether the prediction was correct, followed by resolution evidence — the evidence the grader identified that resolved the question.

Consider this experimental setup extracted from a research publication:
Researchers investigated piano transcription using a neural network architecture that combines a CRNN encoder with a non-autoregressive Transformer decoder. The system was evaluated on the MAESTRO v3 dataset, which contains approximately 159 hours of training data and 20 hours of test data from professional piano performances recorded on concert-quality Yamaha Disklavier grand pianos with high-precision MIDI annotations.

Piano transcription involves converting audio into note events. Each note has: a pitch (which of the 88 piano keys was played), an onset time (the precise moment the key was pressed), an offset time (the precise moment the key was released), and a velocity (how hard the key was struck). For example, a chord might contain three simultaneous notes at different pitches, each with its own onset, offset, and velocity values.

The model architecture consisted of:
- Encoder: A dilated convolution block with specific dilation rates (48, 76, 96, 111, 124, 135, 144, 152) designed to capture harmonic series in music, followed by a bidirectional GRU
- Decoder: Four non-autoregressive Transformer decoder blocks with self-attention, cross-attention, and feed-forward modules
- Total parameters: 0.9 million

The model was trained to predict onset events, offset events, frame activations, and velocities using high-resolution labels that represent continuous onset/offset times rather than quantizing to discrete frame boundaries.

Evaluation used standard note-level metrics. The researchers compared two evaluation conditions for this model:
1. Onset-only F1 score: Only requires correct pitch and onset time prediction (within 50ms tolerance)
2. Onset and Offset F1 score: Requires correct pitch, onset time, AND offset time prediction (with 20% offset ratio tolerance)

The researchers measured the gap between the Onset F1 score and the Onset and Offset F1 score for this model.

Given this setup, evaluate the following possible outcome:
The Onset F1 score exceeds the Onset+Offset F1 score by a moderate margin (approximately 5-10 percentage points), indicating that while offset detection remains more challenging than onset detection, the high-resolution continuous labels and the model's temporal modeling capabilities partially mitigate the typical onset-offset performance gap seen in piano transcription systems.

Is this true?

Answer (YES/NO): NO